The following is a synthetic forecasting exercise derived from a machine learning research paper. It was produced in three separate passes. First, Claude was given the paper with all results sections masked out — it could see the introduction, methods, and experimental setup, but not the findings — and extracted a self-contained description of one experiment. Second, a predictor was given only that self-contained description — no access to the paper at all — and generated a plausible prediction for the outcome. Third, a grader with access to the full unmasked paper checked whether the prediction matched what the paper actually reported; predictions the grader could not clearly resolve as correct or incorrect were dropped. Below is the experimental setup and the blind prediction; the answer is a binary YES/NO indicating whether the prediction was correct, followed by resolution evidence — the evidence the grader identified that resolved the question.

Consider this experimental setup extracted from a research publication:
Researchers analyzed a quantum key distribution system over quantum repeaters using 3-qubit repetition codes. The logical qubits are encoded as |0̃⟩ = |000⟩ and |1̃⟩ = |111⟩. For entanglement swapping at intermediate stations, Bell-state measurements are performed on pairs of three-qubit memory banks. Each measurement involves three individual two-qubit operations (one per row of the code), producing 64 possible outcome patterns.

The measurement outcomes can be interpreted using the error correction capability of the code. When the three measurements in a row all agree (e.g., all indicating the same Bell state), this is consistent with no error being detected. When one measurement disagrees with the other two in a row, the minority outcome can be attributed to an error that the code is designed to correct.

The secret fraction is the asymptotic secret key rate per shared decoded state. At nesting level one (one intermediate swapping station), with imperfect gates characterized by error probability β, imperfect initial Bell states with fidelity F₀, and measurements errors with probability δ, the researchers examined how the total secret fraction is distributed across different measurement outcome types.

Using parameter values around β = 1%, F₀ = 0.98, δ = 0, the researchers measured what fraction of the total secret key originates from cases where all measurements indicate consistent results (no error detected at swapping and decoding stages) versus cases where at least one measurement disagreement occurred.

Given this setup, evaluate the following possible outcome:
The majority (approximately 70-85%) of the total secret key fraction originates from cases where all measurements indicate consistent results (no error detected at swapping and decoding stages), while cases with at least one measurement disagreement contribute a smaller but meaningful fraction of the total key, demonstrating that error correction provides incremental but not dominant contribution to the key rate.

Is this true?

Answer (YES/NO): NO